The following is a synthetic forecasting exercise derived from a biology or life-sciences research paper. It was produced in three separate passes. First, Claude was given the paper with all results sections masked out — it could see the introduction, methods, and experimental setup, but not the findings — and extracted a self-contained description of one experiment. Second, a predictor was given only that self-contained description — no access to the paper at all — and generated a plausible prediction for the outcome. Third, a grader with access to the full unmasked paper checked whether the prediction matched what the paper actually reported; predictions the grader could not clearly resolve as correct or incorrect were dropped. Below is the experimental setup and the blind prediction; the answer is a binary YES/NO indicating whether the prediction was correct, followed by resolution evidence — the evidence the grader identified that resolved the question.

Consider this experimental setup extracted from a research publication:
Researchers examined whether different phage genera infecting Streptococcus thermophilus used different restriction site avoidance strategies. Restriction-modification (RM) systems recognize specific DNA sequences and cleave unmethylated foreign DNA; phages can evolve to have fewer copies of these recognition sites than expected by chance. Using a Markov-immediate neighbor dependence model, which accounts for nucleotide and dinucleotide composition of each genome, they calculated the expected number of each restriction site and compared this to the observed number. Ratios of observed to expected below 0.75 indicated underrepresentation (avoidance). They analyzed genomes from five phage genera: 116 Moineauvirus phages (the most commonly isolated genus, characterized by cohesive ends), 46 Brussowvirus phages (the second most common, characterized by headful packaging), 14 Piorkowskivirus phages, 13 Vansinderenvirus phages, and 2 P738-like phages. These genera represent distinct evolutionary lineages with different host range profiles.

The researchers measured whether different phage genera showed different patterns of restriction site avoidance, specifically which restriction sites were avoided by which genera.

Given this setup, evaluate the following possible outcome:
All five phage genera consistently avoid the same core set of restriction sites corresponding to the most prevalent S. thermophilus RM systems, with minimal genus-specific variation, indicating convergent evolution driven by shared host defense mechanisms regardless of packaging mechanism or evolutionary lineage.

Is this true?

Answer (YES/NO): NO